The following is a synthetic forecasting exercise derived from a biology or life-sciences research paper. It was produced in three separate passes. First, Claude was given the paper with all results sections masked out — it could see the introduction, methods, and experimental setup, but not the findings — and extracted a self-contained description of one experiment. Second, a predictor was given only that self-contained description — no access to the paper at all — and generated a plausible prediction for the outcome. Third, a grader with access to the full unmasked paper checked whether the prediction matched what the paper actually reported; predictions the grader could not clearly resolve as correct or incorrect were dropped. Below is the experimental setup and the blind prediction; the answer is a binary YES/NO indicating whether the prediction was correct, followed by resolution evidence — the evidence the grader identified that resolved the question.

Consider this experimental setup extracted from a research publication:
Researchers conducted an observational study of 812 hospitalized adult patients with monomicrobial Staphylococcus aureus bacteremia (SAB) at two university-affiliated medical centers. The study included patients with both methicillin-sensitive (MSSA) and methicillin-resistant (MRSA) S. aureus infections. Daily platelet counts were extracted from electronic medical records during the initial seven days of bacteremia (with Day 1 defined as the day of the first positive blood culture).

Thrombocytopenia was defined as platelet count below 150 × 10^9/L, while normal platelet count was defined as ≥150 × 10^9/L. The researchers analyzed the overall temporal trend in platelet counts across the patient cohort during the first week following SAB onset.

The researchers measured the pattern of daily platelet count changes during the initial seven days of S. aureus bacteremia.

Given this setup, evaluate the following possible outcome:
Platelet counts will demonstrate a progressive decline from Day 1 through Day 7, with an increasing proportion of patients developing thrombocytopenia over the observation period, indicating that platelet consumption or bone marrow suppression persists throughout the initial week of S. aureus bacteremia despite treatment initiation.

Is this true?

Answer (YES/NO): NO